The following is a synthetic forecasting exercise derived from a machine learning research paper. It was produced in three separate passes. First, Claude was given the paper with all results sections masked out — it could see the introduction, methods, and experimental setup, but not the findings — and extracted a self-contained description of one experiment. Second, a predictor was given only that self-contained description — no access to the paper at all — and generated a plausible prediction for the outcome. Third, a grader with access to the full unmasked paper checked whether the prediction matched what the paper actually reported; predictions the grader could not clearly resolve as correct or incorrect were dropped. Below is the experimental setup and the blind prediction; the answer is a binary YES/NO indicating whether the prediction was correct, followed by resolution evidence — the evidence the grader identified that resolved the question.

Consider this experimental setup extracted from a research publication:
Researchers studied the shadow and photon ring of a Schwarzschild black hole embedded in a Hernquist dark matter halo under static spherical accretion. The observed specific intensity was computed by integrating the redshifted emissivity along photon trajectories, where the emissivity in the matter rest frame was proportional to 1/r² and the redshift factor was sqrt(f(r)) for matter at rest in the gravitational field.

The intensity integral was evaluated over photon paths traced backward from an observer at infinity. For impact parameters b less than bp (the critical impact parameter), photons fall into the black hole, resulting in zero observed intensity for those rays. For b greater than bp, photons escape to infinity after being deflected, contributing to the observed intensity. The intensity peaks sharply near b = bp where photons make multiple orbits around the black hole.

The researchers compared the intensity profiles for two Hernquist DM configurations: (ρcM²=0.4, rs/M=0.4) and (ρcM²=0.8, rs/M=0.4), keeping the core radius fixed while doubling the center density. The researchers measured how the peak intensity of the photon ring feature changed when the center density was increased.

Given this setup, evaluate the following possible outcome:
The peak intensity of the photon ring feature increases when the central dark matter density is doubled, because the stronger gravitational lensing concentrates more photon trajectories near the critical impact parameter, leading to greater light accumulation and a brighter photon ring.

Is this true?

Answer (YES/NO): NO